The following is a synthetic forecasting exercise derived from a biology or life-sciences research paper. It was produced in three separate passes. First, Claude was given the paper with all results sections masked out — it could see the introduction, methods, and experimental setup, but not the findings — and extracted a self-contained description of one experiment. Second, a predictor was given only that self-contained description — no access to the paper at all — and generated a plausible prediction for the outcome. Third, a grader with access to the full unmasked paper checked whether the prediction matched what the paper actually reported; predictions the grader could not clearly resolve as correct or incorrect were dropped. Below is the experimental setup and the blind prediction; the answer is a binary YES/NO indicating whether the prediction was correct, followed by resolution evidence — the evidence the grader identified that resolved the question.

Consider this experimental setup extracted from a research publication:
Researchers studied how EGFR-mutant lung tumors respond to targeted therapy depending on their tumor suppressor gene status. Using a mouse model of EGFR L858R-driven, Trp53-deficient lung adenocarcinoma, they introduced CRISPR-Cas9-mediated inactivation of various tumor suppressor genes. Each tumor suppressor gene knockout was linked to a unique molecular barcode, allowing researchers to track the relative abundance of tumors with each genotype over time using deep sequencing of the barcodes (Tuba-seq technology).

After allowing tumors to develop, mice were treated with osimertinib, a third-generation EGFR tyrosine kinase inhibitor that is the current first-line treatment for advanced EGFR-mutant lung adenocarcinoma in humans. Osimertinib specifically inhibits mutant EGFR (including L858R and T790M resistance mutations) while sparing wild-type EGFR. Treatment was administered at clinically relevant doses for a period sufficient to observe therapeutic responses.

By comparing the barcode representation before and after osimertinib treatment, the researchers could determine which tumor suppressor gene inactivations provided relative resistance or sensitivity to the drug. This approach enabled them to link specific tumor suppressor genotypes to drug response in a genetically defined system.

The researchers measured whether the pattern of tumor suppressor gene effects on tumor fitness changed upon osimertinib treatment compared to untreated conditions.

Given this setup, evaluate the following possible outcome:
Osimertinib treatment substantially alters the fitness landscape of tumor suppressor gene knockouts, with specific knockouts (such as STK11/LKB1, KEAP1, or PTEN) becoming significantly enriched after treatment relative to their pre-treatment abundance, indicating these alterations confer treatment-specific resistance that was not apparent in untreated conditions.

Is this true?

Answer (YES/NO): YES